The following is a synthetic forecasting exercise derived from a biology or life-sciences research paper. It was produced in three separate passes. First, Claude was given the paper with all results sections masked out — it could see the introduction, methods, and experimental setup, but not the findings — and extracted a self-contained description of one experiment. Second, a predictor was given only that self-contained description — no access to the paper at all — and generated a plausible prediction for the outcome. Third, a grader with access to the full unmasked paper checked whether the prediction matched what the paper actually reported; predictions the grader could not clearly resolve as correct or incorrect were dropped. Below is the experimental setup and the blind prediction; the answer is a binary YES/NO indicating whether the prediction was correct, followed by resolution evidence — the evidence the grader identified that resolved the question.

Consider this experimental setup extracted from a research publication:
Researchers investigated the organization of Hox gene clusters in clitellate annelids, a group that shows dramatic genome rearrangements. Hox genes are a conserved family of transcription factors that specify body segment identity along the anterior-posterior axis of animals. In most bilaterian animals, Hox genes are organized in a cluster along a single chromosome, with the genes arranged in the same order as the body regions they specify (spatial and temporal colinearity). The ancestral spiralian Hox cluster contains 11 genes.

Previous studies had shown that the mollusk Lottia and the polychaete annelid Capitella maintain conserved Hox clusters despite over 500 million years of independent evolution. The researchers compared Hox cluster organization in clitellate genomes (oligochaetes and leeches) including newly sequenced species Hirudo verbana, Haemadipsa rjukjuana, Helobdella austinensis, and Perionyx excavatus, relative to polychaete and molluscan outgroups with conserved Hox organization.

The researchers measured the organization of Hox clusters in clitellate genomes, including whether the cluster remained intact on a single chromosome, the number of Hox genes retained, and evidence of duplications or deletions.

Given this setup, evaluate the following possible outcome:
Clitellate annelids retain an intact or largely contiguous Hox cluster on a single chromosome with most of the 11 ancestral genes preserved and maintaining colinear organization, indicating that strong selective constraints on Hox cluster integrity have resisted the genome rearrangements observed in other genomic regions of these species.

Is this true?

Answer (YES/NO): NO